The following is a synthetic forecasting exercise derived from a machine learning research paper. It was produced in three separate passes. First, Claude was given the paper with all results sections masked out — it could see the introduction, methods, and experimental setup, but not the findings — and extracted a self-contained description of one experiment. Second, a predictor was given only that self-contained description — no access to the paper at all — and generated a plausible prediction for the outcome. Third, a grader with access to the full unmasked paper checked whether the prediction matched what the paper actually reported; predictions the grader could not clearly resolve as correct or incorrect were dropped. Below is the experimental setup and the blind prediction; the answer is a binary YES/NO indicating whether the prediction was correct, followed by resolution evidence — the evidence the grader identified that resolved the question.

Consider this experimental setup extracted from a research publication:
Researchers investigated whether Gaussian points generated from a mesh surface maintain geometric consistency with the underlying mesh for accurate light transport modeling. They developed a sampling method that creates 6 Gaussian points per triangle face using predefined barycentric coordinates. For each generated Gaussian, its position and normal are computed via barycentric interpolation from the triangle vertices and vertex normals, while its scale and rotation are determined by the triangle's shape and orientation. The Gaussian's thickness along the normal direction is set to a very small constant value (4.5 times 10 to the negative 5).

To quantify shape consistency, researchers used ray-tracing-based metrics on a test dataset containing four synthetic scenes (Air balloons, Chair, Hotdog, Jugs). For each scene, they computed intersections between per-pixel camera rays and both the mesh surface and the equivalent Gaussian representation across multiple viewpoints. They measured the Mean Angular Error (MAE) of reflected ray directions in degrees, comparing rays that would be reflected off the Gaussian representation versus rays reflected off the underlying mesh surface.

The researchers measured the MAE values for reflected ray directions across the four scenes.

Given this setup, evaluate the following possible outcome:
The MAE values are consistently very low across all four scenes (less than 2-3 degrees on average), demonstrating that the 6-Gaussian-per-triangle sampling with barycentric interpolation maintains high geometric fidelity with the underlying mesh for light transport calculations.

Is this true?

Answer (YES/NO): YES